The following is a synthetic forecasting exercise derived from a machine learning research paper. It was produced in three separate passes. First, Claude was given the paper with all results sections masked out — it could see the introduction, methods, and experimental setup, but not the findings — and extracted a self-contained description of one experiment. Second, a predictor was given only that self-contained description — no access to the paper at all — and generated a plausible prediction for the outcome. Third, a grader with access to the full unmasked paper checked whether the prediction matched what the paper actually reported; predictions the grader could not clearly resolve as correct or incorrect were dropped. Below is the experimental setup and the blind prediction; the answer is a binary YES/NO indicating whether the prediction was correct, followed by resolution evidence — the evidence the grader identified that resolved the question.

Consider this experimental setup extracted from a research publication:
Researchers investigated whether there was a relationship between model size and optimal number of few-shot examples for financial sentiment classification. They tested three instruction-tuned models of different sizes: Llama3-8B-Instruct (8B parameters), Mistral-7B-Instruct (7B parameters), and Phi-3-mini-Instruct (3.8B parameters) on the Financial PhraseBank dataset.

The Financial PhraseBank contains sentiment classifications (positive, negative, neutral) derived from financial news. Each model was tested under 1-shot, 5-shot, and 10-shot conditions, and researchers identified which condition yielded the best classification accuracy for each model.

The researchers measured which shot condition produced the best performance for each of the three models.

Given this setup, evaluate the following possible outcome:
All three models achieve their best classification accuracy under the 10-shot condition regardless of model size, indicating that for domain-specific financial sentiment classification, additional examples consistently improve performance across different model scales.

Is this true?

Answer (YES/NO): NO